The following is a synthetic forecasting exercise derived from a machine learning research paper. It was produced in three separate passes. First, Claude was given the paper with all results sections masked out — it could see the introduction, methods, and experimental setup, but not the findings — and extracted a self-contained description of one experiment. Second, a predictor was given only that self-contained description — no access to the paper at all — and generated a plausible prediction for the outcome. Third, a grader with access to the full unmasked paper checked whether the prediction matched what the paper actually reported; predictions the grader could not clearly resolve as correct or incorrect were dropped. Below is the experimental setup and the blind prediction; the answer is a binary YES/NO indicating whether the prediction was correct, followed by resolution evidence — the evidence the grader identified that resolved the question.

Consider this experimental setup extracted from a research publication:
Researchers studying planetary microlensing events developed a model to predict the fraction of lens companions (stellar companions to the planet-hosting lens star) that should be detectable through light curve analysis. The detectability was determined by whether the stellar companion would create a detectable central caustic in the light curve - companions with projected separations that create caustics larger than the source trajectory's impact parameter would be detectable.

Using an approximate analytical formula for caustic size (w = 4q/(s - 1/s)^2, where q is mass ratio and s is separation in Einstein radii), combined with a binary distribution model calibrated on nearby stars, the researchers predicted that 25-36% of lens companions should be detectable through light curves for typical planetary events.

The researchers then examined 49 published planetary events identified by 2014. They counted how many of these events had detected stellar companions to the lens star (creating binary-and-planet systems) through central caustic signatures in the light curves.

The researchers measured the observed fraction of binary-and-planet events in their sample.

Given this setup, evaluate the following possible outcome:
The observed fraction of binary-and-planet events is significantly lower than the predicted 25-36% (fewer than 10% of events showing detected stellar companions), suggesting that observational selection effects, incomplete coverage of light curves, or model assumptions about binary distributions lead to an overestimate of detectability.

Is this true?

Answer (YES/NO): YES